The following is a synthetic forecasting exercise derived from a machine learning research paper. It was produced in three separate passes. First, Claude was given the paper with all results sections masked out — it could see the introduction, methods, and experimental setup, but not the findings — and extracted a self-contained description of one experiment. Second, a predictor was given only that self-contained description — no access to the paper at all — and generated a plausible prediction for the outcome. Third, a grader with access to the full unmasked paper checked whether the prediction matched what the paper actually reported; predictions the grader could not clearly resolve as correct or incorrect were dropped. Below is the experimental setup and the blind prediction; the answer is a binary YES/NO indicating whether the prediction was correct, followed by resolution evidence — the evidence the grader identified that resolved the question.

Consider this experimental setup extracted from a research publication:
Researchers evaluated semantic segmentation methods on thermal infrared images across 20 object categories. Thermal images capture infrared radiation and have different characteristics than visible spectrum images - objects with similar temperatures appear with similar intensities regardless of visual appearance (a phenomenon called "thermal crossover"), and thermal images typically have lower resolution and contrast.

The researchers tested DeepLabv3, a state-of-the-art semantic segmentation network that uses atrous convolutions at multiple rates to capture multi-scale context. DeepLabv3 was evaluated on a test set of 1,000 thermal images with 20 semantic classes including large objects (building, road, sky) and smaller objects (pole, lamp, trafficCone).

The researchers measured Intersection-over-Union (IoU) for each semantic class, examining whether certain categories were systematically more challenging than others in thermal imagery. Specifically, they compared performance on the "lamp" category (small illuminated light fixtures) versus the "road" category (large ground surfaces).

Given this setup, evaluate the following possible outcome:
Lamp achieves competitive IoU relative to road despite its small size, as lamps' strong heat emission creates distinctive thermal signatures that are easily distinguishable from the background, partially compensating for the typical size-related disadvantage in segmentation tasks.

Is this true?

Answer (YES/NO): NO